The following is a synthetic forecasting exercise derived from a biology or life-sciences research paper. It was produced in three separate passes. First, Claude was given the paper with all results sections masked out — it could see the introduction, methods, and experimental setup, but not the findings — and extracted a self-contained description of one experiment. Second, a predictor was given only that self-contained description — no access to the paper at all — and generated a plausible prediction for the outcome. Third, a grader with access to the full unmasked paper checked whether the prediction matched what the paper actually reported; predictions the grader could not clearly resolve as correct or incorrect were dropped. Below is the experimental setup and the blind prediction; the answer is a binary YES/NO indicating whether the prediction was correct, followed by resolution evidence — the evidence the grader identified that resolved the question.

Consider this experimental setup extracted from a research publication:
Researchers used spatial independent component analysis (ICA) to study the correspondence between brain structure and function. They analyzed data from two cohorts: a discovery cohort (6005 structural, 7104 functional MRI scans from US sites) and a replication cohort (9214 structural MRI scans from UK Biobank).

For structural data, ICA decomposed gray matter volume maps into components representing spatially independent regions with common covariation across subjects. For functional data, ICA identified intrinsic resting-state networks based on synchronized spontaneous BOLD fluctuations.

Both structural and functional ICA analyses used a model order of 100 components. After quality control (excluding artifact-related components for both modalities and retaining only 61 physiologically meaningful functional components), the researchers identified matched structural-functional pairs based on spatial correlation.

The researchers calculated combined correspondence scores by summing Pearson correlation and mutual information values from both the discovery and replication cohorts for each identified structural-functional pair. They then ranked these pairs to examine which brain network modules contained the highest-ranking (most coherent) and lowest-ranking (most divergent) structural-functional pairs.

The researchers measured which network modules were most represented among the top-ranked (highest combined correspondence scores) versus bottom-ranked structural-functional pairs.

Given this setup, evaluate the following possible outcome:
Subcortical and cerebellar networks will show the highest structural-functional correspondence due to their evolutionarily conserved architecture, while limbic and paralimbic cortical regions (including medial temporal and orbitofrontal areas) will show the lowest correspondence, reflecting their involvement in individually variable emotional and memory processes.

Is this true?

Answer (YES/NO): NO